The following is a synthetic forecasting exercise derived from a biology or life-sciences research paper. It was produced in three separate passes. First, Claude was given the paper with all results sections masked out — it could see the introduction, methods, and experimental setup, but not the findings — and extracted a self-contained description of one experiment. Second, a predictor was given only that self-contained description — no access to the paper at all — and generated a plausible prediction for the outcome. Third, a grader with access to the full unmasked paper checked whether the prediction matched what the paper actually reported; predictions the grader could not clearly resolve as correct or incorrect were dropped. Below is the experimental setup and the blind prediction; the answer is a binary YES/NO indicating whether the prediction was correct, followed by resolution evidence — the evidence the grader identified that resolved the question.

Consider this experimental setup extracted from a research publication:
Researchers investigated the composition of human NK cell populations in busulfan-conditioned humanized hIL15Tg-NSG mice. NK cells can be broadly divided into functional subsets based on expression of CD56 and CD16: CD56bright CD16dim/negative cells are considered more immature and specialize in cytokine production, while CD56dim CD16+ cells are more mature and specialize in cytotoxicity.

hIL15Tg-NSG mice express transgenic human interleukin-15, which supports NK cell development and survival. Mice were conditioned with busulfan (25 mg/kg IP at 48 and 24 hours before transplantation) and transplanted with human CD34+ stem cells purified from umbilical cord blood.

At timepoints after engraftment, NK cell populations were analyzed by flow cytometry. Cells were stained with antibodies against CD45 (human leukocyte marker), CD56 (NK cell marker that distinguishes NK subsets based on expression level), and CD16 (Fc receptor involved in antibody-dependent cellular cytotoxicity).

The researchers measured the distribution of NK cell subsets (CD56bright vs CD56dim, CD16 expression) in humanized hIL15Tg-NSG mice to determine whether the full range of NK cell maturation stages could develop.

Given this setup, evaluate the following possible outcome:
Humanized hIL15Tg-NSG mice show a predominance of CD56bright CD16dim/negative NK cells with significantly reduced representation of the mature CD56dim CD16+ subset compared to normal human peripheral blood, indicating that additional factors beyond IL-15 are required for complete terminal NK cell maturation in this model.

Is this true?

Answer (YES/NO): NO